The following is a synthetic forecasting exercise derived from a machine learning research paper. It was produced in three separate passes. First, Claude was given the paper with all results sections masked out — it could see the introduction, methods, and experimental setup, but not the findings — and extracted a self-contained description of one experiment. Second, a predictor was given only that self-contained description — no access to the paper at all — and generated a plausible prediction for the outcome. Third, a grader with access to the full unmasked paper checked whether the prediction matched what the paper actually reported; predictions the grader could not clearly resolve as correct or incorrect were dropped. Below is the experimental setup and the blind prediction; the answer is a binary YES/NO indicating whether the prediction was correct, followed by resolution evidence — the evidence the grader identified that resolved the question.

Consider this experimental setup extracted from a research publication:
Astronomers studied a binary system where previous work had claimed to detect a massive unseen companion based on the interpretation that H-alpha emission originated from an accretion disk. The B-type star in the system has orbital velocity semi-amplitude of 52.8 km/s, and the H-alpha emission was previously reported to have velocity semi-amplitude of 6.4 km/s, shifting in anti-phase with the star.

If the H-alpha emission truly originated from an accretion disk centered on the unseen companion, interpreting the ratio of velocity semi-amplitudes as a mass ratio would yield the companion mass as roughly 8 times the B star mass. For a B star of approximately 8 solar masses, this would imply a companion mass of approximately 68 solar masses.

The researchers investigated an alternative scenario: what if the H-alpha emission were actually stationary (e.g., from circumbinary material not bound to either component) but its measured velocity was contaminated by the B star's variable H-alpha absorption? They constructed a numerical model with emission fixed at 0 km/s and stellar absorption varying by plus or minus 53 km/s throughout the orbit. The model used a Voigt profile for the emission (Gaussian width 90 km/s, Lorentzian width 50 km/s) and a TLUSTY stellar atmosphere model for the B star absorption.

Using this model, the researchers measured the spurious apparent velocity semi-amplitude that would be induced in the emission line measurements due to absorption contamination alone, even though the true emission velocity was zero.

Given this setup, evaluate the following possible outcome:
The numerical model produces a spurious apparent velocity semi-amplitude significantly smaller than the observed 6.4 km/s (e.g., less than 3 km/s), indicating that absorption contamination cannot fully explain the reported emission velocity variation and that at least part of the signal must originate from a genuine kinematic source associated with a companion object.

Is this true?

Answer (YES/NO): NO